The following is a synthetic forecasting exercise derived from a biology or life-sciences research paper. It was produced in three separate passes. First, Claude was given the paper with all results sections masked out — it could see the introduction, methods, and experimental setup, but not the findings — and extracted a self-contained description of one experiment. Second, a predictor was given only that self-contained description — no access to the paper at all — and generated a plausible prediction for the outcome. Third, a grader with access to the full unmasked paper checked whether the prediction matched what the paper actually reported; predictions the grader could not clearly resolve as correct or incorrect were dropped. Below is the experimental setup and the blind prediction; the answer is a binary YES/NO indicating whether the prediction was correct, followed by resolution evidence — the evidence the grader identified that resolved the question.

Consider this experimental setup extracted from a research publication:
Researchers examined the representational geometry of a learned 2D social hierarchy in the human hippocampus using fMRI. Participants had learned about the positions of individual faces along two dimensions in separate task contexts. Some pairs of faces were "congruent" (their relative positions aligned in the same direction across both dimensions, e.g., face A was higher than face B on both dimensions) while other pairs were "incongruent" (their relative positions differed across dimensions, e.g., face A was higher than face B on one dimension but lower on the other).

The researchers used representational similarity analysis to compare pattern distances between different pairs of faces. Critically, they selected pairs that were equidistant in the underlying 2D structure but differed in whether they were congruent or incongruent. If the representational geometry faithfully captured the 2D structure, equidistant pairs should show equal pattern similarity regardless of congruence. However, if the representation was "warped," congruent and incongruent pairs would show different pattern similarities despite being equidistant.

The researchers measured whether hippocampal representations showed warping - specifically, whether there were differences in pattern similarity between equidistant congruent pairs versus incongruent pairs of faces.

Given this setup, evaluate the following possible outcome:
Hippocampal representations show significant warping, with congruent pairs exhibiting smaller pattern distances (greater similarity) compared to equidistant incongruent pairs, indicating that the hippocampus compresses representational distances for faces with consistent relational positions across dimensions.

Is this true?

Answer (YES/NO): NO